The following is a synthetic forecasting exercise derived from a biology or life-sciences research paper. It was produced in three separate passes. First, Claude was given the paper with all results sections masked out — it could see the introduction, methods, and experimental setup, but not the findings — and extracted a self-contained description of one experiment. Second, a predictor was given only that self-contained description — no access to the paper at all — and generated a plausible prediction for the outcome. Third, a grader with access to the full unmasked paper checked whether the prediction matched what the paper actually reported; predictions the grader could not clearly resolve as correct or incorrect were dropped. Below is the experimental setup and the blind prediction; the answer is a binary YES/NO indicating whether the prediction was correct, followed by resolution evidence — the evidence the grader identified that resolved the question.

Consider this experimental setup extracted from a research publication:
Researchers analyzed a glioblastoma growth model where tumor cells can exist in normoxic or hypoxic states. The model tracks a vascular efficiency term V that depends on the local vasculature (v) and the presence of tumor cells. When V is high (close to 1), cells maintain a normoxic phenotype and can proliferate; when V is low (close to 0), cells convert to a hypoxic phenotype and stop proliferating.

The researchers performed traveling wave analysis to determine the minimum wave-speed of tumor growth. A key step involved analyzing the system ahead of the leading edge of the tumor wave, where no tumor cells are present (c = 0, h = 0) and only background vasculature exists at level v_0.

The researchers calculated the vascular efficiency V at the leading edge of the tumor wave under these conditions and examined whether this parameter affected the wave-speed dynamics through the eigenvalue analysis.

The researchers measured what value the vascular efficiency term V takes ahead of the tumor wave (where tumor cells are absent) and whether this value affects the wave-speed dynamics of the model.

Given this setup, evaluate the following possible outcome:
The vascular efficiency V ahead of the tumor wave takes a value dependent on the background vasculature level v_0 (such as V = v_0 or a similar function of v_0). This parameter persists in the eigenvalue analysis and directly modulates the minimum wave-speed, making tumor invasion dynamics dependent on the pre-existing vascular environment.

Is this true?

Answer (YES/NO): NO